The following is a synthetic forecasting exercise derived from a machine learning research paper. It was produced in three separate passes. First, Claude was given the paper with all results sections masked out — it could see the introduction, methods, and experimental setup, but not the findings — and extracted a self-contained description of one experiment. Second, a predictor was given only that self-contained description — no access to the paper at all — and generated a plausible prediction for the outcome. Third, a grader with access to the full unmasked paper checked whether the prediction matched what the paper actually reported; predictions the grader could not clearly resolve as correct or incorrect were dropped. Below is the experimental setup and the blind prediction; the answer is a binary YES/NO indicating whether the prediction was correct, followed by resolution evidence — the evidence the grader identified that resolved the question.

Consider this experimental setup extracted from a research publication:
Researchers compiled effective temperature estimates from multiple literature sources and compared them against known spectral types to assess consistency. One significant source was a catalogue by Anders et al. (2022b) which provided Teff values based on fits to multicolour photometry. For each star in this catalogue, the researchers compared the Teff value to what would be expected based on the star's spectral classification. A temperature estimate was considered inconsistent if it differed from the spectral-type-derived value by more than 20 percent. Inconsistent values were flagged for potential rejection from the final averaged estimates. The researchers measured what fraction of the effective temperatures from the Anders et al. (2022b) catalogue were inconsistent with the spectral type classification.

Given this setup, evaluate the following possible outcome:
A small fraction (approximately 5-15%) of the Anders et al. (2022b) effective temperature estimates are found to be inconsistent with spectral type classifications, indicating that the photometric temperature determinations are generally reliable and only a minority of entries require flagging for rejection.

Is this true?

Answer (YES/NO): YES